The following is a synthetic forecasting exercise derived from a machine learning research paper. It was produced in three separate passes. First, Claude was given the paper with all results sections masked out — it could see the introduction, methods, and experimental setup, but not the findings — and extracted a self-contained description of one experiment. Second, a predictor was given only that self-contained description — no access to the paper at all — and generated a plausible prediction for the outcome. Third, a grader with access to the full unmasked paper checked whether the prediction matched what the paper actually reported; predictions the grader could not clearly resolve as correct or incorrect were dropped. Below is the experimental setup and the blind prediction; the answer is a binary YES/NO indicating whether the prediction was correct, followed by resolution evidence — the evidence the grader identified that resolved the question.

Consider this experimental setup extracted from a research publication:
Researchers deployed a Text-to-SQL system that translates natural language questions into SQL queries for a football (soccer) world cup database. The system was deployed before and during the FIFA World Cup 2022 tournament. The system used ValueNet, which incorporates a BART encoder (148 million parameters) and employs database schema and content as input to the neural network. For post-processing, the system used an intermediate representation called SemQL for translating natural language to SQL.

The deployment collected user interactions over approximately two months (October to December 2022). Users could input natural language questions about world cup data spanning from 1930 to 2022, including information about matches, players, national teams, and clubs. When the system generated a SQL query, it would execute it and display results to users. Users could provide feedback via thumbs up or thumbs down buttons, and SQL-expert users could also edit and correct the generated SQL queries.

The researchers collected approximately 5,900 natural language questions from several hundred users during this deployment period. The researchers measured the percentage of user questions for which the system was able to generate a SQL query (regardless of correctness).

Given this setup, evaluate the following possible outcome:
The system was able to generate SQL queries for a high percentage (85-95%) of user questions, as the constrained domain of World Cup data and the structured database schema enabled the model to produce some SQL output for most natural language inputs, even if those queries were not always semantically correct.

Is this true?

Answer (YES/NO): YES